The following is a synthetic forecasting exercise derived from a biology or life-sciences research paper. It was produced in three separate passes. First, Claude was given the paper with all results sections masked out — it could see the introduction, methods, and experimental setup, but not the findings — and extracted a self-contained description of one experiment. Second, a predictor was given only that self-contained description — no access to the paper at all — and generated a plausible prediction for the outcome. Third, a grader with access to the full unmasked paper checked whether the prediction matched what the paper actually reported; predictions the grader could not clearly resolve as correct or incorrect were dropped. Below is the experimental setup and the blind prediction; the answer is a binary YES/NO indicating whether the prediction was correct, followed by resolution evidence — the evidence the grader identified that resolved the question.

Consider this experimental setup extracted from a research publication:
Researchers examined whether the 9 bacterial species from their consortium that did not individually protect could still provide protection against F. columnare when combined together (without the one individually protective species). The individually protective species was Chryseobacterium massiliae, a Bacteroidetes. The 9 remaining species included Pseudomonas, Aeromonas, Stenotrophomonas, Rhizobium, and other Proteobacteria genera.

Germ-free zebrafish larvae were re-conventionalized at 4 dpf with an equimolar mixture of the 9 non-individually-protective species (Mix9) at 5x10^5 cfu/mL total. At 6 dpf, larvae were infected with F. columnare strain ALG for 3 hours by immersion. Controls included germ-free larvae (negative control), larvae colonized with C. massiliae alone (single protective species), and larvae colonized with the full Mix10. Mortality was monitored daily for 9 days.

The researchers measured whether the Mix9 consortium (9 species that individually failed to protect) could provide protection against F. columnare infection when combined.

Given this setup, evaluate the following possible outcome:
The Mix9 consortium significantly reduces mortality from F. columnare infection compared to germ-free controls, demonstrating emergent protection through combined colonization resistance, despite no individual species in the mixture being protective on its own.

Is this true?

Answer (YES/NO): YES